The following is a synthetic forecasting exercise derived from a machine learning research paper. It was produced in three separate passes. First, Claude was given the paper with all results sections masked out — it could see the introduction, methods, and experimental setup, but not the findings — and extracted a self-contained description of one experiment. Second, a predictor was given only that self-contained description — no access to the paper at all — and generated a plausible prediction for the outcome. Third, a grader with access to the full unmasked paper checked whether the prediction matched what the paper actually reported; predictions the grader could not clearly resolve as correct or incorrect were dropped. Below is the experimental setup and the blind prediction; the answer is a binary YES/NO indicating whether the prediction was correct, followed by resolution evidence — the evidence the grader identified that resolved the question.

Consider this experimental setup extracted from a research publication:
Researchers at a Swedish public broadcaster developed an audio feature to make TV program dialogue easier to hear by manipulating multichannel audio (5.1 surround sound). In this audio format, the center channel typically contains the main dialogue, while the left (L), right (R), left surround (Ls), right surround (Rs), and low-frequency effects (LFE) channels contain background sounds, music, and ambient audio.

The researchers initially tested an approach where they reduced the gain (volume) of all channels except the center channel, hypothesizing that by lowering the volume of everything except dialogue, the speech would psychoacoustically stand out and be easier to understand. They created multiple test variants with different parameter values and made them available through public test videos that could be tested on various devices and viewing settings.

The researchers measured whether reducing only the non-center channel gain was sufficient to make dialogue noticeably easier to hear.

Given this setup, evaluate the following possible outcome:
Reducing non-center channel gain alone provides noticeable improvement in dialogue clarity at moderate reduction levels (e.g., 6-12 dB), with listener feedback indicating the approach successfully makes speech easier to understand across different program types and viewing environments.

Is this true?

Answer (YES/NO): NO